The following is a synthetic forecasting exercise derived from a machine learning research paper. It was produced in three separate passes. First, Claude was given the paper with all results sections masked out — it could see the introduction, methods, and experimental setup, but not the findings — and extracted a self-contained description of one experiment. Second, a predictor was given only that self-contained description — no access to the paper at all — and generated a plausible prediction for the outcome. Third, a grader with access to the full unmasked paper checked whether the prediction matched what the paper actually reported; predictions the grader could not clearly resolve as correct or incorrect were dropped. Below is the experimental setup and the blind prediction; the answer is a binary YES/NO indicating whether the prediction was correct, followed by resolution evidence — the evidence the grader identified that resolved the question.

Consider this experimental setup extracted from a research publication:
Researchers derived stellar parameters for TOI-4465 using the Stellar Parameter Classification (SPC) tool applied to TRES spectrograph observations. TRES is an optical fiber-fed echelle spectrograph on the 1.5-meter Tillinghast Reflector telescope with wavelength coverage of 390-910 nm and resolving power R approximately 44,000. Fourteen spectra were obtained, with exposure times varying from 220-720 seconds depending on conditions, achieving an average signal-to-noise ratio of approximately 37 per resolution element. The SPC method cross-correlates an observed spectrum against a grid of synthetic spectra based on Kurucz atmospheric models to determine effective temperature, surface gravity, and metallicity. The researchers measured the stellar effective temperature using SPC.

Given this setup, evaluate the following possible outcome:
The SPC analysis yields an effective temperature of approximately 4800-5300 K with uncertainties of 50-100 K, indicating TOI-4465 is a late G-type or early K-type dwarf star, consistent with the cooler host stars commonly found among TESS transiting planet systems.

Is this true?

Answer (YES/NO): NO